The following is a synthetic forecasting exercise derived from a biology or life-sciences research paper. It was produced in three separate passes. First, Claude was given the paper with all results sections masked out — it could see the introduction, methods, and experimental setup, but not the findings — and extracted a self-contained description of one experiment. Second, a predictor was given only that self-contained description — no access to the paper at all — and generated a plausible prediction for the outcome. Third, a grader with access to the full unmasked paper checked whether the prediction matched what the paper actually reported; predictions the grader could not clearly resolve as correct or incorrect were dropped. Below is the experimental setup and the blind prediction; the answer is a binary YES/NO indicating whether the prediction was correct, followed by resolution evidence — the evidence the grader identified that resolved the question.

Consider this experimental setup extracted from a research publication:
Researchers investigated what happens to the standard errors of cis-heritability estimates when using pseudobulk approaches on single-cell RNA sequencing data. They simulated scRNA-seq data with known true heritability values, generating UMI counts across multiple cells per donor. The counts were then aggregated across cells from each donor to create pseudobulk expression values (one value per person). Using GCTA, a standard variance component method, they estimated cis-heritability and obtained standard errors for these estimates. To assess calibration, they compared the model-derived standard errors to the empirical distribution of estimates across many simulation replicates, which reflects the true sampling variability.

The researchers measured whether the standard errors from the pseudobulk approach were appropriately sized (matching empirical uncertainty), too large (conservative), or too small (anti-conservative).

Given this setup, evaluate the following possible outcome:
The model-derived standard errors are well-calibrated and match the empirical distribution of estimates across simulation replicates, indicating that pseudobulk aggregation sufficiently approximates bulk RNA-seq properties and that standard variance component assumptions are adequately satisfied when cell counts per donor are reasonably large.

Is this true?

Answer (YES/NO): NO